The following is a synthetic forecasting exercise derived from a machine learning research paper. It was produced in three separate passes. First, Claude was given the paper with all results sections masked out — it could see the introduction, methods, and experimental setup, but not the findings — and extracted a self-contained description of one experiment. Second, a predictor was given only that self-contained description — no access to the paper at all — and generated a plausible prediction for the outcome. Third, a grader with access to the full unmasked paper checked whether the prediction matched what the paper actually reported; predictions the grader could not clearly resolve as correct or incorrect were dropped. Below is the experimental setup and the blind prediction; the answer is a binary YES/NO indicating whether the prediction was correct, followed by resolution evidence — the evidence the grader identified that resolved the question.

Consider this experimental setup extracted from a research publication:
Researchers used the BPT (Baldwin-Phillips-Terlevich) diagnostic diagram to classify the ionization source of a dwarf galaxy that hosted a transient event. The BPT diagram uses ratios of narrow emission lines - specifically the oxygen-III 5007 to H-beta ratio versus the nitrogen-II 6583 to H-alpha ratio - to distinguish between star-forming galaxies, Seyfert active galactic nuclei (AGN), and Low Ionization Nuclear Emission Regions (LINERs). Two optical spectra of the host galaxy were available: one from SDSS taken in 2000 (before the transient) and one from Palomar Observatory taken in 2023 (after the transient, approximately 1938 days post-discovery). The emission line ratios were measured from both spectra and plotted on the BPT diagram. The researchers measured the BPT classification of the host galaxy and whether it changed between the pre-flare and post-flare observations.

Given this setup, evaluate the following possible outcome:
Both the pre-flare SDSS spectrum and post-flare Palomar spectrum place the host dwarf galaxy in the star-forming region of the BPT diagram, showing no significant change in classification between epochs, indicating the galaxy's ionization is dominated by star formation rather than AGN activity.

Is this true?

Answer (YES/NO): NO